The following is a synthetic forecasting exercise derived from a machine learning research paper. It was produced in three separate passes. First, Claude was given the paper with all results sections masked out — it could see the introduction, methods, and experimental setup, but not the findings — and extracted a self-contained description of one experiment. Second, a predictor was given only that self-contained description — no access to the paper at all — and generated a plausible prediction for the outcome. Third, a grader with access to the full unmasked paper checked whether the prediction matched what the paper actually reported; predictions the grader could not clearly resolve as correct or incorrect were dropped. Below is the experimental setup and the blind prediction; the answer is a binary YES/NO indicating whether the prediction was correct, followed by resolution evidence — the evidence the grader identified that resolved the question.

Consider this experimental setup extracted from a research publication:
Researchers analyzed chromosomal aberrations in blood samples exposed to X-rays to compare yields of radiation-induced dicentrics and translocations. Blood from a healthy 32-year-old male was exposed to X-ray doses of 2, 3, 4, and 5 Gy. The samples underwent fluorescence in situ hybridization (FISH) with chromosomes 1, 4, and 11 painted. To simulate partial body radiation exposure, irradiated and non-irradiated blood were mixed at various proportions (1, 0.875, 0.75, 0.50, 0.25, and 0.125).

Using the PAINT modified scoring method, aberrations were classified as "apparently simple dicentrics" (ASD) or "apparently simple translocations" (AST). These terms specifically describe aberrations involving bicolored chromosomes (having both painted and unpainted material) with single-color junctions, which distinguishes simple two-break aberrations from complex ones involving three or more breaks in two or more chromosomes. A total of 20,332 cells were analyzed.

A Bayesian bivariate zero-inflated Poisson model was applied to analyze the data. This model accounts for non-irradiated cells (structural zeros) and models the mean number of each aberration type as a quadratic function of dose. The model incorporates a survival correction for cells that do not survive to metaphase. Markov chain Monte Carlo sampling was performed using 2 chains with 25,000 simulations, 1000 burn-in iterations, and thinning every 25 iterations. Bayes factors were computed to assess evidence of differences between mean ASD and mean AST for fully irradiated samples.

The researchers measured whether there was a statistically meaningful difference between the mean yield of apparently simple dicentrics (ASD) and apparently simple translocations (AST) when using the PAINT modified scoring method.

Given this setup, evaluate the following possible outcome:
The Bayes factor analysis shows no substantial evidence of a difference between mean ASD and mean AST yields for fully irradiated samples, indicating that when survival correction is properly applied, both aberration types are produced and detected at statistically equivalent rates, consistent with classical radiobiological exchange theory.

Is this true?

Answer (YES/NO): NO